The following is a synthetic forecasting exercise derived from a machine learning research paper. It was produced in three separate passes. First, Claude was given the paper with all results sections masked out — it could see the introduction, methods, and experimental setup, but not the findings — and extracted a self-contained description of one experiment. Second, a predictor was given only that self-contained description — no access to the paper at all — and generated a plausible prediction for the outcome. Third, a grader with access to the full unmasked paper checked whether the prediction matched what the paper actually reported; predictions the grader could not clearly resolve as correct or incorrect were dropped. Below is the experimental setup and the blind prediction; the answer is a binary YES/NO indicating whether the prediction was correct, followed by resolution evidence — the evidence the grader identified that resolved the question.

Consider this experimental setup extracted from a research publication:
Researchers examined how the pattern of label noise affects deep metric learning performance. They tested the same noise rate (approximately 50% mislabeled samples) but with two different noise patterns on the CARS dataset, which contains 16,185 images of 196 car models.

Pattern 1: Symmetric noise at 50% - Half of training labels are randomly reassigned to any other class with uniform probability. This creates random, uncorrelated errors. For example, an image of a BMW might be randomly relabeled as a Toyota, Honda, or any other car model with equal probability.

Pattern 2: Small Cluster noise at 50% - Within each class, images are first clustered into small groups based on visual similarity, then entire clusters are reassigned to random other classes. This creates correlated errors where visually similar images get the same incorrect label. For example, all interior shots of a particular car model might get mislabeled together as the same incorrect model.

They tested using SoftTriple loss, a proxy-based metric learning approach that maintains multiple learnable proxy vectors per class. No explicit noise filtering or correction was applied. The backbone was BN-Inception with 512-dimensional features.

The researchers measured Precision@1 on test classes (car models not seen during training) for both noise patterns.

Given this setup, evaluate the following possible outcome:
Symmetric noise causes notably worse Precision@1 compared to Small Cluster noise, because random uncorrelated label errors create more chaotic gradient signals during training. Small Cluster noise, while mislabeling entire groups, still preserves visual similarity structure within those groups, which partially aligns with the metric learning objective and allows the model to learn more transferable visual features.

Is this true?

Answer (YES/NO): YES